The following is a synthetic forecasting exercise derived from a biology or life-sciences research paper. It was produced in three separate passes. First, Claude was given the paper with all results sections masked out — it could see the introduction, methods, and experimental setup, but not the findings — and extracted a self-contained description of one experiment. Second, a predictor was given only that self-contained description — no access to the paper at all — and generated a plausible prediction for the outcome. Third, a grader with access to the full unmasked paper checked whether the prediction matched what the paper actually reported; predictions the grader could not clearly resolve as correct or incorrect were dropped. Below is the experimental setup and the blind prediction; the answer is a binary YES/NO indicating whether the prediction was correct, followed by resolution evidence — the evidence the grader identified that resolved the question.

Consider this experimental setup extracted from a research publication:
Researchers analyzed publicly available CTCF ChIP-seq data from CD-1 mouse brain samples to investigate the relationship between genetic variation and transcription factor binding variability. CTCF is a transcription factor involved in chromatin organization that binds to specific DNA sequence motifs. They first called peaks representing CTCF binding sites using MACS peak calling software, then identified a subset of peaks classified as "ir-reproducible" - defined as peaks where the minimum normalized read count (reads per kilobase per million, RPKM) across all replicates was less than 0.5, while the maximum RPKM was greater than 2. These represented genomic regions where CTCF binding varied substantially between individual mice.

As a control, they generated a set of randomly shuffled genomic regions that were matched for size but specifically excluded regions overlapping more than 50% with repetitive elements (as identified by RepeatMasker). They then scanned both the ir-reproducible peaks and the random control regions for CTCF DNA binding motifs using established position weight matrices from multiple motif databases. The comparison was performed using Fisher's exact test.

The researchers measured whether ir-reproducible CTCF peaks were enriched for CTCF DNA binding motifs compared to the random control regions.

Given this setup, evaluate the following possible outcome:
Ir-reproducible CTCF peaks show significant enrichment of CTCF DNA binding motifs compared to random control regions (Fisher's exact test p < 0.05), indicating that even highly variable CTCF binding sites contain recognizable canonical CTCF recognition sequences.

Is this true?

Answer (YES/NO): YES